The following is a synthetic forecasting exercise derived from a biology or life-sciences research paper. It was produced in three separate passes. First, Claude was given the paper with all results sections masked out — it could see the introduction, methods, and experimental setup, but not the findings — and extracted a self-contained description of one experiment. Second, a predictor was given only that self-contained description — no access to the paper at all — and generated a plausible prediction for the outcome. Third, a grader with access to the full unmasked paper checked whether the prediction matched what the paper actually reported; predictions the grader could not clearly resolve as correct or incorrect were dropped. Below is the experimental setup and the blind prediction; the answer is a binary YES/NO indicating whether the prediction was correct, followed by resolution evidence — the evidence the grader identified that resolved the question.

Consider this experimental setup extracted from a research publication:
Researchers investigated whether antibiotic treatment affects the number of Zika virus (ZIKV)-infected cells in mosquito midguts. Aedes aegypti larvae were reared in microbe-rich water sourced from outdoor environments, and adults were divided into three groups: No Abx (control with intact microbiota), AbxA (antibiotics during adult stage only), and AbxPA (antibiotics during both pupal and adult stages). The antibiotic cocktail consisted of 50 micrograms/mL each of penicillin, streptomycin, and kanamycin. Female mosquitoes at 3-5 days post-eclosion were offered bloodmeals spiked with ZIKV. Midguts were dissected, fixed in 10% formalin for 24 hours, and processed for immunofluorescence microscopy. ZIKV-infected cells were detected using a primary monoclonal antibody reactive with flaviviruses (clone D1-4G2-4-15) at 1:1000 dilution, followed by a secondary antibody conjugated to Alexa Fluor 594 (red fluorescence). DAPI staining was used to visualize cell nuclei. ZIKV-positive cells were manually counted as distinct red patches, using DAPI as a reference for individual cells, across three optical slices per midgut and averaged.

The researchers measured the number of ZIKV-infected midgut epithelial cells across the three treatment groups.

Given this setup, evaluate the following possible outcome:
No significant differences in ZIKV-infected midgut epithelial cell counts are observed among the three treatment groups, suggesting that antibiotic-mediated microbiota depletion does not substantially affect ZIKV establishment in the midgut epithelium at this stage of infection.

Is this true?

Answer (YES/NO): NO